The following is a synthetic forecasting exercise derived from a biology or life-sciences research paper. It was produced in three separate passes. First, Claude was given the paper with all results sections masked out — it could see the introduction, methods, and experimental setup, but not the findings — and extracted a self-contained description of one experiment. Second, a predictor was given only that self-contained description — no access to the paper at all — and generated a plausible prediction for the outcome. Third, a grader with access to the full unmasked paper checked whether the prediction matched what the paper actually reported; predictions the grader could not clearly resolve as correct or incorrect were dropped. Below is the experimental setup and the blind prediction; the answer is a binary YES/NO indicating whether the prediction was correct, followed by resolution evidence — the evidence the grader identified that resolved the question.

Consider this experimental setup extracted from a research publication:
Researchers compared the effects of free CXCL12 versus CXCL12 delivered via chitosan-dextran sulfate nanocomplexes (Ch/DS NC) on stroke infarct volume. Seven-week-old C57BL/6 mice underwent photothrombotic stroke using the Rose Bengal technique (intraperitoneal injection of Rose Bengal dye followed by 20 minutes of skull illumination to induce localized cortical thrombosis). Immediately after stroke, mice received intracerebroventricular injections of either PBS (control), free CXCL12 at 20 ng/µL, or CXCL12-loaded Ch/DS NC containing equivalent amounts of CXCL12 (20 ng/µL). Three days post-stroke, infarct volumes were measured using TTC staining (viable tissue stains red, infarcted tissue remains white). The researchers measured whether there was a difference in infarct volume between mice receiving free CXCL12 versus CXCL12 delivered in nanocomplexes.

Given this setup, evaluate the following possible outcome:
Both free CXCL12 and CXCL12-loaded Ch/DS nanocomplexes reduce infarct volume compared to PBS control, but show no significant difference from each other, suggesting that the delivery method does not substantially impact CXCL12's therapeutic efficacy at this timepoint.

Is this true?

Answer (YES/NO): NO